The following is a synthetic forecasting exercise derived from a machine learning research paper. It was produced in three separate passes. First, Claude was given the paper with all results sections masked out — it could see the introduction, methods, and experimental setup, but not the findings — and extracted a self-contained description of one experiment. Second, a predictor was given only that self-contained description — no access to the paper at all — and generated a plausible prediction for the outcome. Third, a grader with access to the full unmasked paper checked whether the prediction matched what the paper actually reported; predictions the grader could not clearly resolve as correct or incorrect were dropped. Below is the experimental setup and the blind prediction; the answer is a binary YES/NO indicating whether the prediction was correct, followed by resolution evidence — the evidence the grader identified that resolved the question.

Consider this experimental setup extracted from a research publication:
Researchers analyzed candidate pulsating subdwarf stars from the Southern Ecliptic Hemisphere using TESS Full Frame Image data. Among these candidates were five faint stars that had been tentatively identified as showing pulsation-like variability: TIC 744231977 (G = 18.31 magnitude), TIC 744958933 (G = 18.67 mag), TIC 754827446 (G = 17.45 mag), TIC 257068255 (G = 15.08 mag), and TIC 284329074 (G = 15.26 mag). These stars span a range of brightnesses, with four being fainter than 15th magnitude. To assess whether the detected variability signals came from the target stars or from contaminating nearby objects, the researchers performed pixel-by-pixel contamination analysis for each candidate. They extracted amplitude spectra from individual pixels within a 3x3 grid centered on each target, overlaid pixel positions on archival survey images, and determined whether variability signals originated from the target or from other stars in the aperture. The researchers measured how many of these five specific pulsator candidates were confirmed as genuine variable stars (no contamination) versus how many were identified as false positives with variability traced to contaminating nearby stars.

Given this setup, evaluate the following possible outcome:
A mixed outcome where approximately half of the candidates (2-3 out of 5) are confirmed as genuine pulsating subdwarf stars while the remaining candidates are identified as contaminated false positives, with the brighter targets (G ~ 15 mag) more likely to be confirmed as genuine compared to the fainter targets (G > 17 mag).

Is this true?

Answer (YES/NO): NO